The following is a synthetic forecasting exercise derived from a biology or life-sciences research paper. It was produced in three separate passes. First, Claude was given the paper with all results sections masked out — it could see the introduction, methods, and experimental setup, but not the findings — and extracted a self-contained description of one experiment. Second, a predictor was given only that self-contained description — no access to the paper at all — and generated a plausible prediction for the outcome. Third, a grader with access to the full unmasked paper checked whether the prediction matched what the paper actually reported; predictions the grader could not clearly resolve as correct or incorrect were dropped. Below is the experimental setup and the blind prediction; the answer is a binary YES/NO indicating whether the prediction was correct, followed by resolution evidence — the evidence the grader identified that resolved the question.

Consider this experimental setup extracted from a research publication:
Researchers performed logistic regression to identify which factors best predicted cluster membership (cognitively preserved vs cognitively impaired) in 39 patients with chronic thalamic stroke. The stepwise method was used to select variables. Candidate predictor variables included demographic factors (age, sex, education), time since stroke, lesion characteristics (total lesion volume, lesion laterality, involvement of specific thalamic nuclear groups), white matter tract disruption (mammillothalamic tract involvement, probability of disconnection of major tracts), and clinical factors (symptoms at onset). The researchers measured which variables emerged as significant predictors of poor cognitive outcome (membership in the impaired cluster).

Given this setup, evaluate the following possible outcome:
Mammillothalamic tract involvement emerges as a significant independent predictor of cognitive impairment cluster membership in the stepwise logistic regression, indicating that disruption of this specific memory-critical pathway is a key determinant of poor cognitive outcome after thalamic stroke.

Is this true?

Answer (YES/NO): YES